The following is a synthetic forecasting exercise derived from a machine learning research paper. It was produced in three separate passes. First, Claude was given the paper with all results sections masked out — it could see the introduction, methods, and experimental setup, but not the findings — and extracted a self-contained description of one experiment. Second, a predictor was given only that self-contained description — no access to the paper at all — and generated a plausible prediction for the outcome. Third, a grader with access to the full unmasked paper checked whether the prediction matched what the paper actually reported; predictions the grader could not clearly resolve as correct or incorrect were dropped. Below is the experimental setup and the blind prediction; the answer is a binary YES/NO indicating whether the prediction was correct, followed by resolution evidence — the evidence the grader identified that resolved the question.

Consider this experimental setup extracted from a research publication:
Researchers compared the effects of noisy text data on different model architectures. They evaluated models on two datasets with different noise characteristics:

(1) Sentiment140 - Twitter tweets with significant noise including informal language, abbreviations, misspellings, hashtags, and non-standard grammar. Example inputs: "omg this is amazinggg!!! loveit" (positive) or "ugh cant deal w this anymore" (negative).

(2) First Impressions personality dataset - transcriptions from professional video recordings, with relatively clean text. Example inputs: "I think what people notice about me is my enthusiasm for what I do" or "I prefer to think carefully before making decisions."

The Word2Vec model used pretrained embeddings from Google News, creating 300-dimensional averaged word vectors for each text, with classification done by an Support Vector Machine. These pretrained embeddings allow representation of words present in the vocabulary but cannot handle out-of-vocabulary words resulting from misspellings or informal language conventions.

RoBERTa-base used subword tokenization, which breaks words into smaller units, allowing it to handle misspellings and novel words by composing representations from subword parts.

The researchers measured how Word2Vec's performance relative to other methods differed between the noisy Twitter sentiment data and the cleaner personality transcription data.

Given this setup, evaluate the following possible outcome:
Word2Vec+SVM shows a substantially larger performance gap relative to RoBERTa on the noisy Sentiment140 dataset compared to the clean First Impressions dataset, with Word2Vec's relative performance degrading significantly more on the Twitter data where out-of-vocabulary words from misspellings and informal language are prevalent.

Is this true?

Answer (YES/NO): YES